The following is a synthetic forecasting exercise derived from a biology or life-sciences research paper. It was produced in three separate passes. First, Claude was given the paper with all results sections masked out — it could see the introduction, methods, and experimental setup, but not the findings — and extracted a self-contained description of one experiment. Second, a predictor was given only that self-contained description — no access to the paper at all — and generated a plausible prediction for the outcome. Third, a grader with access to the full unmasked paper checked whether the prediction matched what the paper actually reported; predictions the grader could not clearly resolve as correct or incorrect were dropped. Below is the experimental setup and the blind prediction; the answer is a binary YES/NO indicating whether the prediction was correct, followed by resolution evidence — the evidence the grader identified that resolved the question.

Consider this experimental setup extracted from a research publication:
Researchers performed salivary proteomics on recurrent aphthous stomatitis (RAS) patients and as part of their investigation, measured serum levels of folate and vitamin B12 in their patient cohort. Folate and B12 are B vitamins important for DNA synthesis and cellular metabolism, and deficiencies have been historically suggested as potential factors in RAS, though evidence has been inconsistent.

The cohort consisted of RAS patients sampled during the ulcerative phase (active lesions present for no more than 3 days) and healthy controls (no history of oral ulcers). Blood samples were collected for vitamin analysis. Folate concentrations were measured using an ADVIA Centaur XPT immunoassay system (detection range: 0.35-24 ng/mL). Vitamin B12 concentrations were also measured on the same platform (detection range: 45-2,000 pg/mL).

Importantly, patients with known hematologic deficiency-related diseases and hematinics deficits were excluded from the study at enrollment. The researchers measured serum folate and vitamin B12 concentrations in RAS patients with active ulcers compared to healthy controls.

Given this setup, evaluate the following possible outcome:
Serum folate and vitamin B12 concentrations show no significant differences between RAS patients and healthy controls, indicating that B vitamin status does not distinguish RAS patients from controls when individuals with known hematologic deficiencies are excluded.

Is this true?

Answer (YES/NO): YES